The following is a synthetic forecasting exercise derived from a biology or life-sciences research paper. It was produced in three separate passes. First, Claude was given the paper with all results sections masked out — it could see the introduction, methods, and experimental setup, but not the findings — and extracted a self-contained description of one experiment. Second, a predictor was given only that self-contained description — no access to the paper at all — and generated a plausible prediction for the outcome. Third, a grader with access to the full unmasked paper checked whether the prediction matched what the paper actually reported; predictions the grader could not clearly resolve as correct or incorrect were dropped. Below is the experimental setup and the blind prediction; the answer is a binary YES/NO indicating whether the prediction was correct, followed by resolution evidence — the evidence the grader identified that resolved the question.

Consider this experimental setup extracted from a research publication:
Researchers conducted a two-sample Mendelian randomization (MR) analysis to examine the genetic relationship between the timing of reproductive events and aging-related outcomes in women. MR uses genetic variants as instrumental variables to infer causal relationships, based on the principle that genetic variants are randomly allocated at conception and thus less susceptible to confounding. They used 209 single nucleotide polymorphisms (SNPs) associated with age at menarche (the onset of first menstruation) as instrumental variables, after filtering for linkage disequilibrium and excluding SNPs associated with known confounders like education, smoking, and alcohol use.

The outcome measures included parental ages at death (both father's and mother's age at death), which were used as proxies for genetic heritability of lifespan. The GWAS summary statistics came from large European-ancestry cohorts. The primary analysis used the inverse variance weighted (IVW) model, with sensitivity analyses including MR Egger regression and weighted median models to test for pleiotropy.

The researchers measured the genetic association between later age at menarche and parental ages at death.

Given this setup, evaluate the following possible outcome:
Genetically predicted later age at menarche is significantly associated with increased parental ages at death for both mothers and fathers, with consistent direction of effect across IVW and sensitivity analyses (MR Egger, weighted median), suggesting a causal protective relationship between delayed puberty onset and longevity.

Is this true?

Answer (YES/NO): NO